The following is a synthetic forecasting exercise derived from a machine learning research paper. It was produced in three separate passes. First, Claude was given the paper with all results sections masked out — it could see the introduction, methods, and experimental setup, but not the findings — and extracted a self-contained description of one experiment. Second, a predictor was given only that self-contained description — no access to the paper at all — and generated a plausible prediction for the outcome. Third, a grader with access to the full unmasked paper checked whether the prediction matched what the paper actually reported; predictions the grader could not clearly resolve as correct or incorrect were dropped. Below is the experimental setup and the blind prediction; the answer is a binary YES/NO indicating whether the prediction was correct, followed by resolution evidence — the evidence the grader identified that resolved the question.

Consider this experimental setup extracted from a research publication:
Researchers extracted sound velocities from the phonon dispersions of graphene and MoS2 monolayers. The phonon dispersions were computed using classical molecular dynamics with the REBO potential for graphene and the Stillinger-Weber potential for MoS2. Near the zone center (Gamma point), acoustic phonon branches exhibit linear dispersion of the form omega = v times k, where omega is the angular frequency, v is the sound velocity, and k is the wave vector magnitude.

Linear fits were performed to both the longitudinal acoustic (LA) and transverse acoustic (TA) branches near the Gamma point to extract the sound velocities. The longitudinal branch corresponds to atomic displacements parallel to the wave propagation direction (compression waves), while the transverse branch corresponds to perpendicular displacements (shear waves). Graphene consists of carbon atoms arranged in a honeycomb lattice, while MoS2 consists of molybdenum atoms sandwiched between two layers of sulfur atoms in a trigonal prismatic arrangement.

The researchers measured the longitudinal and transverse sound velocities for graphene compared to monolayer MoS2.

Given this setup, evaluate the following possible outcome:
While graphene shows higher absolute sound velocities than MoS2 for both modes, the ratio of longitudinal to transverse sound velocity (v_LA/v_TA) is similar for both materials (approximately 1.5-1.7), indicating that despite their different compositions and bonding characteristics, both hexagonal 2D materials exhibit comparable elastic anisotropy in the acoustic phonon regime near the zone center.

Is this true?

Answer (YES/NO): NO